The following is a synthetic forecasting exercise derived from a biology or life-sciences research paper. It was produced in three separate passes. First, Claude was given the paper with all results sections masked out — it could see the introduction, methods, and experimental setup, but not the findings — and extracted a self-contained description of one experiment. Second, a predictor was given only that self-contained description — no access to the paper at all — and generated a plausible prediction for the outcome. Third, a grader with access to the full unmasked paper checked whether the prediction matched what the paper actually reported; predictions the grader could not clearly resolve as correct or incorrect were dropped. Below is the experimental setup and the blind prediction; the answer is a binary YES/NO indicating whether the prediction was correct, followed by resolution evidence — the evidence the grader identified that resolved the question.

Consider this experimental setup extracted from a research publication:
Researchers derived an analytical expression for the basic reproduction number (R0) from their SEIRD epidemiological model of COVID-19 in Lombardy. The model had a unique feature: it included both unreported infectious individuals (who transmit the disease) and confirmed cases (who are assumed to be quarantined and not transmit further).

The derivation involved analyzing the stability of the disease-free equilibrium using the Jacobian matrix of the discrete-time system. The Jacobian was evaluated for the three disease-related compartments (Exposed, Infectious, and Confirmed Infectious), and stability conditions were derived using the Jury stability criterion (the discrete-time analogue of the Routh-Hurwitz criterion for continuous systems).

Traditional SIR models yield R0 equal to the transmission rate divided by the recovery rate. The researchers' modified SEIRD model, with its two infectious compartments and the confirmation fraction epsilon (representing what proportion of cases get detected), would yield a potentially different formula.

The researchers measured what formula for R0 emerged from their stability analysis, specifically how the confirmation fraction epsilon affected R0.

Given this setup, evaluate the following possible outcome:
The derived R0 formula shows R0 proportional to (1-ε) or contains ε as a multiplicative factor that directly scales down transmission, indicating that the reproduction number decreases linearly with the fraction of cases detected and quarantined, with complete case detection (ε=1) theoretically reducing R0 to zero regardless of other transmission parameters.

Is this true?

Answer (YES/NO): NO